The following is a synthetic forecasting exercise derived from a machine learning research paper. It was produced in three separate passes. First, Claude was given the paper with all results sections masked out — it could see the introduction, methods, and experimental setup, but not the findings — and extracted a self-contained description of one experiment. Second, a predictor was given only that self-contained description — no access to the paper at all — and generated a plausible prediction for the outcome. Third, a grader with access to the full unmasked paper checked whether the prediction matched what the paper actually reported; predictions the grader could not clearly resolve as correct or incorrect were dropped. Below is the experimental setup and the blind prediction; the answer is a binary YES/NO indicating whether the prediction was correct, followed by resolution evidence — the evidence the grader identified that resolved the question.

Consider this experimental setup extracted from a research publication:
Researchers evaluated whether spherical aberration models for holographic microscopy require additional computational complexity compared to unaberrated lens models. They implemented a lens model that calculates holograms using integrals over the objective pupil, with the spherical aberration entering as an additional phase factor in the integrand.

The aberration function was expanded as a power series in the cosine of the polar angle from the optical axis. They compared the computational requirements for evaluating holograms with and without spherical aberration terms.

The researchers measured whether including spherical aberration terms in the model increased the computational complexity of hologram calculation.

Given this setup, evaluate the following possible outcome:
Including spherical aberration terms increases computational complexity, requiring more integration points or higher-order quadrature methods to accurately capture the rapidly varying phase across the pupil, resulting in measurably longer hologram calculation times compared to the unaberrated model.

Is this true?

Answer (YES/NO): NO